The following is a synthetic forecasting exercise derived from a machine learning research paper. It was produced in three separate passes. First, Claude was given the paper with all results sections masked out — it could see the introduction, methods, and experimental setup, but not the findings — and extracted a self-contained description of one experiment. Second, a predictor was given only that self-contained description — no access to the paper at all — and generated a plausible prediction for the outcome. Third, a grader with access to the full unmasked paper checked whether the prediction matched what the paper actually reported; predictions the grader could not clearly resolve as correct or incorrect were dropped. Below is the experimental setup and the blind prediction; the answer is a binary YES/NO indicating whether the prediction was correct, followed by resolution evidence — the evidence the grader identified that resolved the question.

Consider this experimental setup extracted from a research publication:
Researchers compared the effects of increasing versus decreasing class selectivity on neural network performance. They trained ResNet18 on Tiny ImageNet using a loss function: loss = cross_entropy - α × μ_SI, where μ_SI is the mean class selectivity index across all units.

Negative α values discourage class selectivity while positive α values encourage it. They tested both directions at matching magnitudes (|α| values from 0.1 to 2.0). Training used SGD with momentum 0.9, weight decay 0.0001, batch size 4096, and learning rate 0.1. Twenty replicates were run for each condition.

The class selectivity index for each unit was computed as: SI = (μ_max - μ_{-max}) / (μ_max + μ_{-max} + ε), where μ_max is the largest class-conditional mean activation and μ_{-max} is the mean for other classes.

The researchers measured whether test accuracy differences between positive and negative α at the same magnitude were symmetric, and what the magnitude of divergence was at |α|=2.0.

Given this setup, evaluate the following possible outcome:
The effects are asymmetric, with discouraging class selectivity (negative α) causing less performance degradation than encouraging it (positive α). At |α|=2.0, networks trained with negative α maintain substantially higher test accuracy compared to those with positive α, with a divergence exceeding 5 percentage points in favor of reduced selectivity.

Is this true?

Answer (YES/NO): YES